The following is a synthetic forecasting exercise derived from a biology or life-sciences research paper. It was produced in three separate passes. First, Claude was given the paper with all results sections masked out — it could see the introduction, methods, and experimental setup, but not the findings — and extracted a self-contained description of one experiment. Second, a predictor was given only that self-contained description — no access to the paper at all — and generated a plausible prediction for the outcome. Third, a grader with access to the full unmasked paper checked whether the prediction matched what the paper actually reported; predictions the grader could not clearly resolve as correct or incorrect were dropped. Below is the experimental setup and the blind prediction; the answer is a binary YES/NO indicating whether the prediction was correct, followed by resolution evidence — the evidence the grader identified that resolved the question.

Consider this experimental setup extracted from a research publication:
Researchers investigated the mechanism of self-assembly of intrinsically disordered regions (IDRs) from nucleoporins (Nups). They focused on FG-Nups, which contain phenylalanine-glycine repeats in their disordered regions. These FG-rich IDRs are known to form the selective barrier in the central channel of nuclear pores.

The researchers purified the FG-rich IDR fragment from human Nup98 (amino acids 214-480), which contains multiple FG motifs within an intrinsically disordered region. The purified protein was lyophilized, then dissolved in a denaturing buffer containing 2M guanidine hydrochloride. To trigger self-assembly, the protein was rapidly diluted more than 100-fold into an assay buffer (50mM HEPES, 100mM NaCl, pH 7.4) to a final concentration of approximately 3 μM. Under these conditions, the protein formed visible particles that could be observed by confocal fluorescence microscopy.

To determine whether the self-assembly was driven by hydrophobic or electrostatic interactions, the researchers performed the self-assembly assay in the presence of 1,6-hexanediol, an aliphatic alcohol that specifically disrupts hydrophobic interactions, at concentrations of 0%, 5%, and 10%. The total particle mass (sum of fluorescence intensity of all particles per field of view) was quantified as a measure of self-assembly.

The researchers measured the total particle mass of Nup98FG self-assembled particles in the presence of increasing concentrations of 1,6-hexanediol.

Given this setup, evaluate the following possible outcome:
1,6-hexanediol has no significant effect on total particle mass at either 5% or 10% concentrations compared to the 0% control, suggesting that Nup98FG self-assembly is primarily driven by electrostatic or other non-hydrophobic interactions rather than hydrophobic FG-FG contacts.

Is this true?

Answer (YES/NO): NO